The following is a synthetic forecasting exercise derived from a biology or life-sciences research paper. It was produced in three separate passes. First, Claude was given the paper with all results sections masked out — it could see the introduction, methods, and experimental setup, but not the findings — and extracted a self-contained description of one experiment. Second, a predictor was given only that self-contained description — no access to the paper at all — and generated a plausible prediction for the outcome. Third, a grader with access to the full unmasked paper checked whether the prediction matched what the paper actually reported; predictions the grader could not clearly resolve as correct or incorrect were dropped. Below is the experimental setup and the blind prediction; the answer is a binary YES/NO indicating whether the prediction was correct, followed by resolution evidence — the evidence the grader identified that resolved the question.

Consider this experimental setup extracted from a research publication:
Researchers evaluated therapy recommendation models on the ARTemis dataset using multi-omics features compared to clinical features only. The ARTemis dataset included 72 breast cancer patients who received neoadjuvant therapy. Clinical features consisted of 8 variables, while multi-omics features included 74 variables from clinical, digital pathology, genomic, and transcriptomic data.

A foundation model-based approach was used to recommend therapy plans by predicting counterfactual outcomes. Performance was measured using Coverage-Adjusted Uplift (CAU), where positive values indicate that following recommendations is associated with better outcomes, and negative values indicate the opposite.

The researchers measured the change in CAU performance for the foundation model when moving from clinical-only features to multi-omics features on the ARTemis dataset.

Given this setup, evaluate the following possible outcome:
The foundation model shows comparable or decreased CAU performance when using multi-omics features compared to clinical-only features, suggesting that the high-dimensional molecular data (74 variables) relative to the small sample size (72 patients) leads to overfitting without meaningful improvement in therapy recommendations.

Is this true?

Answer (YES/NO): NO